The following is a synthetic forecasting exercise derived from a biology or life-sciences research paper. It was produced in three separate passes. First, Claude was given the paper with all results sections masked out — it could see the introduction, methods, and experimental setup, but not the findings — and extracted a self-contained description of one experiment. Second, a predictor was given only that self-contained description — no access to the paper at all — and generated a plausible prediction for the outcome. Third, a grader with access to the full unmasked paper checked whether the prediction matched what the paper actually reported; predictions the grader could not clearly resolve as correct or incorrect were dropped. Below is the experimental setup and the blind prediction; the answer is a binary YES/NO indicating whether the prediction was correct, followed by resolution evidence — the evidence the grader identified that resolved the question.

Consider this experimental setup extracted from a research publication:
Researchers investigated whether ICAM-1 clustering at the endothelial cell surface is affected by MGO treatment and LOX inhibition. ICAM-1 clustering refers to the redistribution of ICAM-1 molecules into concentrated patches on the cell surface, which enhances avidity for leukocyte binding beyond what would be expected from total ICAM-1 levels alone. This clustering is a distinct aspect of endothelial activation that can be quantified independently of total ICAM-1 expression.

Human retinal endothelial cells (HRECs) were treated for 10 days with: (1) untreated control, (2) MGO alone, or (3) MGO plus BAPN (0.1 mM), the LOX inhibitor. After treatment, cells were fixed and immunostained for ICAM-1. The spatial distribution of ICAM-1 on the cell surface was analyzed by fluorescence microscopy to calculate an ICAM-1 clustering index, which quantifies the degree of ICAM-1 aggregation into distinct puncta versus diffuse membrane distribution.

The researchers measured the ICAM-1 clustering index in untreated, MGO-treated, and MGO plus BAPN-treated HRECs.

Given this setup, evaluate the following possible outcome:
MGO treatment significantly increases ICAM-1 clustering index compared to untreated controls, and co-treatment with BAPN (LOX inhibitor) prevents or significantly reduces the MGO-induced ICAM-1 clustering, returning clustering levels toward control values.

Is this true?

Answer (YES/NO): YES